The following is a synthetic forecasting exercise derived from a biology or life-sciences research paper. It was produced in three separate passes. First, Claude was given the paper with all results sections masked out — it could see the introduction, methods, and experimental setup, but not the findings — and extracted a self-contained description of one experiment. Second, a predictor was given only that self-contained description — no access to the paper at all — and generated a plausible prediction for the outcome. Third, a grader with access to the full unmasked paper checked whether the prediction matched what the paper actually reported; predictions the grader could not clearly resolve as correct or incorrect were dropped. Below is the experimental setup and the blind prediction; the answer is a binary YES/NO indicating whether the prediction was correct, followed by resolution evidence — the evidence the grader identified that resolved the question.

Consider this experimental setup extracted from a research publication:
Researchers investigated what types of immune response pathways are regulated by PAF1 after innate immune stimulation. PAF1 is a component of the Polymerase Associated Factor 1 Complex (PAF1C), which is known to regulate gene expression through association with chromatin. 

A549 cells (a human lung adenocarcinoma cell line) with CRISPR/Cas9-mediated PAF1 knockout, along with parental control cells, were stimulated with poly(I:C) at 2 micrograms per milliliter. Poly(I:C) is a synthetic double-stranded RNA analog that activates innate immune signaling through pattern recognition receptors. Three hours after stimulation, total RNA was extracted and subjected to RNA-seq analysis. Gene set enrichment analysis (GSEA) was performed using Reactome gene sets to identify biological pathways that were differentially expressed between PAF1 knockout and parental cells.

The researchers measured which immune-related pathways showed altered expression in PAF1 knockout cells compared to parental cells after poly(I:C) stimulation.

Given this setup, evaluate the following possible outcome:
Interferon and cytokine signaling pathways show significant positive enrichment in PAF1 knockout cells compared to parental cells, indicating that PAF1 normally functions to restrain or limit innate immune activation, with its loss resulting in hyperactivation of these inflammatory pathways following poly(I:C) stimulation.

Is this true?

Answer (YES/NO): NO